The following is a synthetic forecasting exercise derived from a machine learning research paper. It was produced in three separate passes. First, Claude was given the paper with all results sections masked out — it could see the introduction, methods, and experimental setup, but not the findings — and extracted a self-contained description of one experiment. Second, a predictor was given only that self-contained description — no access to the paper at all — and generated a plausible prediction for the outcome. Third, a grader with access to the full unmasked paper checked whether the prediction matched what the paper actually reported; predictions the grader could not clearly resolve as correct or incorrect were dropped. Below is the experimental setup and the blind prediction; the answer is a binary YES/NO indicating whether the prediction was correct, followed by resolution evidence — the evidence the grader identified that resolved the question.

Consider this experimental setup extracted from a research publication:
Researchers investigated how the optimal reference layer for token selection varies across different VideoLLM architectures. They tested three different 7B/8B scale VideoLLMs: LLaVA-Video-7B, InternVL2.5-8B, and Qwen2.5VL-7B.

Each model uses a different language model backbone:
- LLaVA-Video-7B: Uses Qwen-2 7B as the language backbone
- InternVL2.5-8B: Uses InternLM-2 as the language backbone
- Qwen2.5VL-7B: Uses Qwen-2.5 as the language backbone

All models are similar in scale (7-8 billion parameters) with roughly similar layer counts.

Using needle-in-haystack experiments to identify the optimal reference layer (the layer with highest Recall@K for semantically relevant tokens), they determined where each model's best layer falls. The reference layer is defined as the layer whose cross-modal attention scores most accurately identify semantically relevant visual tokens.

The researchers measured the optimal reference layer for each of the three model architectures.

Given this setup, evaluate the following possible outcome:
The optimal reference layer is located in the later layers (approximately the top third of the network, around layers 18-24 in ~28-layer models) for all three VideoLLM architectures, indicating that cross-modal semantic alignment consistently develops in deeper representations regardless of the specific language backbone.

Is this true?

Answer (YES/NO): NO